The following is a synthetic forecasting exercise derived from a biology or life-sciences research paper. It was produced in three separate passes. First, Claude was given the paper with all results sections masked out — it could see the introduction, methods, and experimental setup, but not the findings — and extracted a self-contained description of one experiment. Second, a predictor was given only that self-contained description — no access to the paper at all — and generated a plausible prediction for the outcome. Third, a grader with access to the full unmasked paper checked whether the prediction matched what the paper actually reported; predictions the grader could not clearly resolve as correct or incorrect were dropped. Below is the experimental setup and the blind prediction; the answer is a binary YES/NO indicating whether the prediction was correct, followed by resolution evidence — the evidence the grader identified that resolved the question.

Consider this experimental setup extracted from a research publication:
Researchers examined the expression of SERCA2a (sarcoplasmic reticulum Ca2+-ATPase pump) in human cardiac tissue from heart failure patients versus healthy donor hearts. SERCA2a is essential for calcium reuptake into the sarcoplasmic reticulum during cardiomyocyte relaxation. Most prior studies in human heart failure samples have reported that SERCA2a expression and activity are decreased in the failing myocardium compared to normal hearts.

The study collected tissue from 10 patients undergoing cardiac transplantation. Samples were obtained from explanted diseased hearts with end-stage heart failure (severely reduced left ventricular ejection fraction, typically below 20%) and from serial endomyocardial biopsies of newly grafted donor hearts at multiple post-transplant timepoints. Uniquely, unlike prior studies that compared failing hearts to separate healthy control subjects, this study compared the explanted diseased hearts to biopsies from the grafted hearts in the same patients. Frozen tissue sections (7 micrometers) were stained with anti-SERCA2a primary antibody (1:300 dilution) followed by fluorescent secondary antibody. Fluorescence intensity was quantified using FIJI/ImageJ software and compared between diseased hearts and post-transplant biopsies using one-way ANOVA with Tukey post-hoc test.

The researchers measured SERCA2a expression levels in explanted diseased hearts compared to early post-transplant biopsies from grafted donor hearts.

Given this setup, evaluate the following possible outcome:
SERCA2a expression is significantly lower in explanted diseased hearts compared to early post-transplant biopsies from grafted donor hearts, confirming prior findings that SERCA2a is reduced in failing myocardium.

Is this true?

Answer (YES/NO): NO